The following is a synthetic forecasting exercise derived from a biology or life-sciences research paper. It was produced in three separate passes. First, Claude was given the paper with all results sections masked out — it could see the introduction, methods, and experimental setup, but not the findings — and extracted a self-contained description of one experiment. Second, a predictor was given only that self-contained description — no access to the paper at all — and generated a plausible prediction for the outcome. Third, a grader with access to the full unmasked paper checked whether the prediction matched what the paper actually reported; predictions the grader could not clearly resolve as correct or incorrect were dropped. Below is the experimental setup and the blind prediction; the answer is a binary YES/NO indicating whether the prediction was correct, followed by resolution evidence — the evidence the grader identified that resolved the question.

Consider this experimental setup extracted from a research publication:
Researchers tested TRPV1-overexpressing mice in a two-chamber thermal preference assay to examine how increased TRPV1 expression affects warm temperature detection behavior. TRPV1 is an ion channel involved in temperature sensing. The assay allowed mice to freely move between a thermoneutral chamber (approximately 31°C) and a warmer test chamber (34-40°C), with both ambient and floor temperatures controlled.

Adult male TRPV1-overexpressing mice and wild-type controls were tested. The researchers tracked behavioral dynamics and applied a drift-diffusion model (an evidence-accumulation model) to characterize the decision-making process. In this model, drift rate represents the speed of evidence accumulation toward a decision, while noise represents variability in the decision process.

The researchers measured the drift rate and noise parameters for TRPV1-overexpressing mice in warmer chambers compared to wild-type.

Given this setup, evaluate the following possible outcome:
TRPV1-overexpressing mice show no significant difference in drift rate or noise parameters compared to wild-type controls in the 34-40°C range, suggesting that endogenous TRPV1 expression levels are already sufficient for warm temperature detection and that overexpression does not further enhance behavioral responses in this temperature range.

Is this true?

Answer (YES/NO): NO